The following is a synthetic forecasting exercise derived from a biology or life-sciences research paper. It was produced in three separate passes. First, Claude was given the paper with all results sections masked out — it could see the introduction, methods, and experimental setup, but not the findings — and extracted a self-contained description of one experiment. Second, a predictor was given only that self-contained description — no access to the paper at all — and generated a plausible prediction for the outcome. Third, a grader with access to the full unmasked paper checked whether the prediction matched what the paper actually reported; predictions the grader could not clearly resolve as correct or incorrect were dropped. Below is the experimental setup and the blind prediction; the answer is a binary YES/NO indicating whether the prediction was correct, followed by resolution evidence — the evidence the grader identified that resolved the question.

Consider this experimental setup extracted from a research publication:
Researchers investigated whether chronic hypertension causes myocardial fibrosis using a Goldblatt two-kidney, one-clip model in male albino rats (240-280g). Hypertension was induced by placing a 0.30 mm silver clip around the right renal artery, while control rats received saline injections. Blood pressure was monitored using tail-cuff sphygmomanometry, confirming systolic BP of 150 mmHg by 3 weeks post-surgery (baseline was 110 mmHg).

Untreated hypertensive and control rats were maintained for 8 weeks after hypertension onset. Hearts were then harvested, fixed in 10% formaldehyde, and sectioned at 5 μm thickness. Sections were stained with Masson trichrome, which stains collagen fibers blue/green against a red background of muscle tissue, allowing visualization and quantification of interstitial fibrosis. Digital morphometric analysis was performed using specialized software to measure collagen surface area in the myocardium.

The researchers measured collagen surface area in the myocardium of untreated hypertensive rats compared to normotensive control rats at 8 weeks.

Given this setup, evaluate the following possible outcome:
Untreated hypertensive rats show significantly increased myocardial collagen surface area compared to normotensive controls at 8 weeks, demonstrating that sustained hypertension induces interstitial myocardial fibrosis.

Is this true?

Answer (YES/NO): YES